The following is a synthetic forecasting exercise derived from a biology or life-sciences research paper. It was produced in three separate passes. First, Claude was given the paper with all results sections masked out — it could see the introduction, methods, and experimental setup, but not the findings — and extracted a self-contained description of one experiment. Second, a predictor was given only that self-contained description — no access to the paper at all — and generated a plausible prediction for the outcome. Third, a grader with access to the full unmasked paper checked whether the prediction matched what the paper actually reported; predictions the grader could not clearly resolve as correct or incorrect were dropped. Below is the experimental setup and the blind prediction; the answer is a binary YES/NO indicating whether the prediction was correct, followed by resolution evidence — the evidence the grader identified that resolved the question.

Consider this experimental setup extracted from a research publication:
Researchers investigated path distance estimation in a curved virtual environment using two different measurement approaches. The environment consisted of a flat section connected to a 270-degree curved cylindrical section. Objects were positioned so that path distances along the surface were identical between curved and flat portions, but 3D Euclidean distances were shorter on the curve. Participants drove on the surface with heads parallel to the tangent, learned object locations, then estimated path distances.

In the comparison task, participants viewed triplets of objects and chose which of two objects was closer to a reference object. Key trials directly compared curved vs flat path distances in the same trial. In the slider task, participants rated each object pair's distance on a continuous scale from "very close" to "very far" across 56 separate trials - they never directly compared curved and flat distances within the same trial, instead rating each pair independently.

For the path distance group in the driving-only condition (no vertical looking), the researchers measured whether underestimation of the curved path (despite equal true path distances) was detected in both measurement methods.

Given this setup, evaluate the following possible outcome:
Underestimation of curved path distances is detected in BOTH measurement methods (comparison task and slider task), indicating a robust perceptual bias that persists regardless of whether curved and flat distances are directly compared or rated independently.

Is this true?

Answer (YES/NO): YES